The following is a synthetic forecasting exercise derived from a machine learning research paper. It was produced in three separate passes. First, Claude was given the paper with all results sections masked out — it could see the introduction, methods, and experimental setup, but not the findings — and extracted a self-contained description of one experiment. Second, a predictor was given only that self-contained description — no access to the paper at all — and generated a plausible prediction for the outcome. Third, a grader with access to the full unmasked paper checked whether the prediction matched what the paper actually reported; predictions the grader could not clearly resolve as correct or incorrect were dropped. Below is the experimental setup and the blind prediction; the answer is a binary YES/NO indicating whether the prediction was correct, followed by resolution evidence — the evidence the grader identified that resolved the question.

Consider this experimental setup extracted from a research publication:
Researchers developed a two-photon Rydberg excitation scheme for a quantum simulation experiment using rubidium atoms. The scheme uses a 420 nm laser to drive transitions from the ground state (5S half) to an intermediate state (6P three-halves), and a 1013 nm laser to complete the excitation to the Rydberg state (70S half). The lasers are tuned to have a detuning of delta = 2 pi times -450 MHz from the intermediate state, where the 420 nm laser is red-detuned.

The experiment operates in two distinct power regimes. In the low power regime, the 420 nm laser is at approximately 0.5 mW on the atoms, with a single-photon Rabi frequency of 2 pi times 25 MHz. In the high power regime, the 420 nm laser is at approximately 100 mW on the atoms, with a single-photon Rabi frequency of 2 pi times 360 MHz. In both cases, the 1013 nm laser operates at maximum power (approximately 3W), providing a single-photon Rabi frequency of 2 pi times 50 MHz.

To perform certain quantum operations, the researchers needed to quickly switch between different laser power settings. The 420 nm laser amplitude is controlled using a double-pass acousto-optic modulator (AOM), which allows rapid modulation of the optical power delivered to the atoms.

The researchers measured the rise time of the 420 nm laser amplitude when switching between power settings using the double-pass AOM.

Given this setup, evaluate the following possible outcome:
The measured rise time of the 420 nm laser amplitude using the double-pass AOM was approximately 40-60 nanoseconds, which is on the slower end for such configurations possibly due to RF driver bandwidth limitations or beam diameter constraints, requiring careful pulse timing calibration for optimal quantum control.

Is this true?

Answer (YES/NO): NO